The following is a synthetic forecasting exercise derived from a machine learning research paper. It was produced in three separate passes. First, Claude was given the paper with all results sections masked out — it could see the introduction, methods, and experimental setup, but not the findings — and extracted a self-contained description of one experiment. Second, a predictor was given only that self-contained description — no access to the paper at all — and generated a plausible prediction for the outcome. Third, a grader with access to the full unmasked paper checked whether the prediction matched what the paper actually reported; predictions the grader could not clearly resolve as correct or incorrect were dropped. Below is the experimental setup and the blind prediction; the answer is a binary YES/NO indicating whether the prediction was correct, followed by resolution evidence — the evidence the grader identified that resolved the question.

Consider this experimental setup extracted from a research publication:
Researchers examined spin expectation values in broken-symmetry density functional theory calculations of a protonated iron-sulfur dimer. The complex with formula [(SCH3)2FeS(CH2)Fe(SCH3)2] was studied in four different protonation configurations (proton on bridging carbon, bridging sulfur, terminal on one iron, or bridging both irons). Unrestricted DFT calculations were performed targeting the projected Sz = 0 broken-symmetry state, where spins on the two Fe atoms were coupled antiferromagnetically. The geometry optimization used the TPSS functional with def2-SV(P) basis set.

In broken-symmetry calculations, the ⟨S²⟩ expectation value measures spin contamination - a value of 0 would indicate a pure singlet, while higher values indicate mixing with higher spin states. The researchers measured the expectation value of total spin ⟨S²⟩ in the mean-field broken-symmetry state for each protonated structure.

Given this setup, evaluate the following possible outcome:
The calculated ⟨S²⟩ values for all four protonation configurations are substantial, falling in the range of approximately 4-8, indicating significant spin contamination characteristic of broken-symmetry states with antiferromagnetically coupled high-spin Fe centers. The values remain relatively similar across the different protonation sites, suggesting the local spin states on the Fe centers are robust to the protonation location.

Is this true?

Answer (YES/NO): NO